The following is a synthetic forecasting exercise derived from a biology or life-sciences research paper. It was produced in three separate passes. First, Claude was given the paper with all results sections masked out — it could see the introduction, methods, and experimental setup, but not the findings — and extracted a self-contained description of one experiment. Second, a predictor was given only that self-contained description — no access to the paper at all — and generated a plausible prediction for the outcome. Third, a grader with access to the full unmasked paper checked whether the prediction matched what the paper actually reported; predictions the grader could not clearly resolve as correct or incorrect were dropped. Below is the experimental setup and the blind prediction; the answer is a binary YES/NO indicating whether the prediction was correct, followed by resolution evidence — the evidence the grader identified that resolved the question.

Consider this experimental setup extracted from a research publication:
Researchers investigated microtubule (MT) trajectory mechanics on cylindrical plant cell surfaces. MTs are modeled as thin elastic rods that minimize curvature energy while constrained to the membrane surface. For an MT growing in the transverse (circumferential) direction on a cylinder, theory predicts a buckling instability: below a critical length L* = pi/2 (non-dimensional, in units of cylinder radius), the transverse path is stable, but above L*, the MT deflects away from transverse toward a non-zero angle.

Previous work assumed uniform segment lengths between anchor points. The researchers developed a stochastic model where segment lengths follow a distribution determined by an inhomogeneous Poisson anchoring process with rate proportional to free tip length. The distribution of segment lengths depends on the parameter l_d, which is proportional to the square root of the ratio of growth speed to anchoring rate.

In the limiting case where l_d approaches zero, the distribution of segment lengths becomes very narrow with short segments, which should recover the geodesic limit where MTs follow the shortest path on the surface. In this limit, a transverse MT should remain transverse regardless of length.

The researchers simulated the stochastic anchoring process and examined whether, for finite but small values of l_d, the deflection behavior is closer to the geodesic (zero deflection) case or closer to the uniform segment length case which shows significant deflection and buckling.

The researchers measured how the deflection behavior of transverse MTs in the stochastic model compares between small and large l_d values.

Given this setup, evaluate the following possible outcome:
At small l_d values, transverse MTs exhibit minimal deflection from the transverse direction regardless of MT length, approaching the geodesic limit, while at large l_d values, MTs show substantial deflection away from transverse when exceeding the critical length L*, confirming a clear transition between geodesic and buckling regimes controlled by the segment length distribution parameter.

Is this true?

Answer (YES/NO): YES